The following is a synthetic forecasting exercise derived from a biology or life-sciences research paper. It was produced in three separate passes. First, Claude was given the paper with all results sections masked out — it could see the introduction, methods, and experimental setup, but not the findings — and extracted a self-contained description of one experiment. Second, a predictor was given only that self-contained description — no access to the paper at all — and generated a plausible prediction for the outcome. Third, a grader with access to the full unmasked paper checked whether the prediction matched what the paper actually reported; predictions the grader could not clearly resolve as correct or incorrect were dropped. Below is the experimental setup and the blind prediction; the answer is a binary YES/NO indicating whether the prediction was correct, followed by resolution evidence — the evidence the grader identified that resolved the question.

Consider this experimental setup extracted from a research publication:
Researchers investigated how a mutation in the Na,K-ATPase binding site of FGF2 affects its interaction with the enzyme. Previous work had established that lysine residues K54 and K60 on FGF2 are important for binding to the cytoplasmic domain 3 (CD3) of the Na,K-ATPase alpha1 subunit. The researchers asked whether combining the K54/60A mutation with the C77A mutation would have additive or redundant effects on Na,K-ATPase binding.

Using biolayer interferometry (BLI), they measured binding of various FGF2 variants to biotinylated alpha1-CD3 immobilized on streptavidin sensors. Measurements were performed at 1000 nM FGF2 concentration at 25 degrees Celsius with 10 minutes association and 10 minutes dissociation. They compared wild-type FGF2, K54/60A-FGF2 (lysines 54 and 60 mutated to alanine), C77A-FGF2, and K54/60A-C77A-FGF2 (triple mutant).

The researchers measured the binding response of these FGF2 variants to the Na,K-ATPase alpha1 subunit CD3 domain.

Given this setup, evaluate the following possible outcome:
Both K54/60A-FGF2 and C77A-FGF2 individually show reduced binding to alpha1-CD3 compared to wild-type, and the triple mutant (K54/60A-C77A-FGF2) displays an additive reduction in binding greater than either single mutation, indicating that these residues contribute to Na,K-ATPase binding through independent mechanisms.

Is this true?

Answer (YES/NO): NO